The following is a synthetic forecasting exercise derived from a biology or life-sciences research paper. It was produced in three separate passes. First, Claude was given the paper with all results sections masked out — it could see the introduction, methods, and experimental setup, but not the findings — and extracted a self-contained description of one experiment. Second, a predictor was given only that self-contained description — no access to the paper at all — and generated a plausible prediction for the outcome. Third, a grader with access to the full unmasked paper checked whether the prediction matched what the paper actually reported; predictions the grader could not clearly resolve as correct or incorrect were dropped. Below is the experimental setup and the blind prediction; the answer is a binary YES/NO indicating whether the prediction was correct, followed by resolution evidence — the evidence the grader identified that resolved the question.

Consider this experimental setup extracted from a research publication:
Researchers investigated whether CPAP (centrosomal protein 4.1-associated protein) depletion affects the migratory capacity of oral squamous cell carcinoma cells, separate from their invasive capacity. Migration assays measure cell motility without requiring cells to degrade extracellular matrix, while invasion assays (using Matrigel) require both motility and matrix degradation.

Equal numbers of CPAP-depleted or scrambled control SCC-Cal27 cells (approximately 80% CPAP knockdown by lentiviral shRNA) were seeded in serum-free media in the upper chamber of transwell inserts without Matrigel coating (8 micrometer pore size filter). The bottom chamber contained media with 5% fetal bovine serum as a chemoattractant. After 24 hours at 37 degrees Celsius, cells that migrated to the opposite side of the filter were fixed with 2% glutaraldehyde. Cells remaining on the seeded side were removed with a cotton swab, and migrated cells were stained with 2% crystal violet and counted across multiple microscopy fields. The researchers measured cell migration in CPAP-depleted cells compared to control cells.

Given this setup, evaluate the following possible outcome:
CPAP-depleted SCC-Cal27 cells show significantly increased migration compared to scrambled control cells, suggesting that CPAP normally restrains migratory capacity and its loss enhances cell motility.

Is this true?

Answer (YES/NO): NO